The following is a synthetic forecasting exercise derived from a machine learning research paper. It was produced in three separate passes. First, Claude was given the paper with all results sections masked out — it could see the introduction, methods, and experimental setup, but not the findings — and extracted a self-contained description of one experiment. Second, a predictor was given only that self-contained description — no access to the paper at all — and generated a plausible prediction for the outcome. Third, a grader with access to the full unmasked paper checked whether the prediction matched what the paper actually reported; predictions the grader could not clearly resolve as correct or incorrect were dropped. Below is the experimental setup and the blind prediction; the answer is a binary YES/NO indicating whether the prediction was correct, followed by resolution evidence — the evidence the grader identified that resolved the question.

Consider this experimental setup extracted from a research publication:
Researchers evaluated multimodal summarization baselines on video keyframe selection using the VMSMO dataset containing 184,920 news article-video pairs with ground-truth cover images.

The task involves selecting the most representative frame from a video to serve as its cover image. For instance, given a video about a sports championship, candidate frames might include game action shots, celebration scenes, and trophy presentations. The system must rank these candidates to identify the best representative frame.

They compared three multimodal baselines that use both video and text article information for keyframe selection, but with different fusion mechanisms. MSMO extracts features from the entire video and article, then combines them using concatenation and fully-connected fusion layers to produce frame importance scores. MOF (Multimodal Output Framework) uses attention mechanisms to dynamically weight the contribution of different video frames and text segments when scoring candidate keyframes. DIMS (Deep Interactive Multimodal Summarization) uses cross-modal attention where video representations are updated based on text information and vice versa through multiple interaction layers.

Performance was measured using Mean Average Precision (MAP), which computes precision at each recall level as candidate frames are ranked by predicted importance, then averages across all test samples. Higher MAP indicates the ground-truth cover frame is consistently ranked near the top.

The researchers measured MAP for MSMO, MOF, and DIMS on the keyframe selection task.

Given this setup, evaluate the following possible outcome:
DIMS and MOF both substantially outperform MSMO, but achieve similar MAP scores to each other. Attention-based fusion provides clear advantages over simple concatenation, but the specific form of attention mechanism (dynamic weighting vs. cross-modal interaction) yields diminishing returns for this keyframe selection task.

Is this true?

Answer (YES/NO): NO